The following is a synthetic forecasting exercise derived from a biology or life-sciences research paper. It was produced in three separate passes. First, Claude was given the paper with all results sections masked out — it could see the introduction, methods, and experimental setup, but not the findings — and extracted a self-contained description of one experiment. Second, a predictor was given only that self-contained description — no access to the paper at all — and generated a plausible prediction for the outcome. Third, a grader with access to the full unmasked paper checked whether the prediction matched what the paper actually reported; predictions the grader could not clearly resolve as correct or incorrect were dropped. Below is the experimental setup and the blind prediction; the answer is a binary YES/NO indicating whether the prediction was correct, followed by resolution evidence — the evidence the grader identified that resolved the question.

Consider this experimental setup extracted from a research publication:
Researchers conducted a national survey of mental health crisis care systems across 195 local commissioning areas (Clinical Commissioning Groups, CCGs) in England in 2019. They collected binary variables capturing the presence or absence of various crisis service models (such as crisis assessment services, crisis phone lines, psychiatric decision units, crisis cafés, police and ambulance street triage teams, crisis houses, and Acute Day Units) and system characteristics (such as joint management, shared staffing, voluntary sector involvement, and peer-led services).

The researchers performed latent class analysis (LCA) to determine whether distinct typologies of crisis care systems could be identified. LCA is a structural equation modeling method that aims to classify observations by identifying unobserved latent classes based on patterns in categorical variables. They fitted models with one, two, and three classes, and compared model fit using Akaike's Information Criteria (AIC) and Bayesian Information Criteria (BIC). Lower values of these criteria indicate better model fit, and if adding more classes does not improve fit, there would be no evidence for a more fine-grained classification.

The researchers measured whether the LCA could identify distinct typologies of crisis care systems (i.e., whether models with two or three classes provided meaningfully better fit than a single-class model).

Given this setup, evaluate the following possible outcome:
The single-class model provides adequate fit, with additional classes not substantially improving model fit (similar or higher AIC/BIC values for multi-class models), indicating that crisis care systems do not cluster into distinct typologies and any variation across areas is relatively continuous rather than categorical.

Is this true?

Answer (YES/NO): YES